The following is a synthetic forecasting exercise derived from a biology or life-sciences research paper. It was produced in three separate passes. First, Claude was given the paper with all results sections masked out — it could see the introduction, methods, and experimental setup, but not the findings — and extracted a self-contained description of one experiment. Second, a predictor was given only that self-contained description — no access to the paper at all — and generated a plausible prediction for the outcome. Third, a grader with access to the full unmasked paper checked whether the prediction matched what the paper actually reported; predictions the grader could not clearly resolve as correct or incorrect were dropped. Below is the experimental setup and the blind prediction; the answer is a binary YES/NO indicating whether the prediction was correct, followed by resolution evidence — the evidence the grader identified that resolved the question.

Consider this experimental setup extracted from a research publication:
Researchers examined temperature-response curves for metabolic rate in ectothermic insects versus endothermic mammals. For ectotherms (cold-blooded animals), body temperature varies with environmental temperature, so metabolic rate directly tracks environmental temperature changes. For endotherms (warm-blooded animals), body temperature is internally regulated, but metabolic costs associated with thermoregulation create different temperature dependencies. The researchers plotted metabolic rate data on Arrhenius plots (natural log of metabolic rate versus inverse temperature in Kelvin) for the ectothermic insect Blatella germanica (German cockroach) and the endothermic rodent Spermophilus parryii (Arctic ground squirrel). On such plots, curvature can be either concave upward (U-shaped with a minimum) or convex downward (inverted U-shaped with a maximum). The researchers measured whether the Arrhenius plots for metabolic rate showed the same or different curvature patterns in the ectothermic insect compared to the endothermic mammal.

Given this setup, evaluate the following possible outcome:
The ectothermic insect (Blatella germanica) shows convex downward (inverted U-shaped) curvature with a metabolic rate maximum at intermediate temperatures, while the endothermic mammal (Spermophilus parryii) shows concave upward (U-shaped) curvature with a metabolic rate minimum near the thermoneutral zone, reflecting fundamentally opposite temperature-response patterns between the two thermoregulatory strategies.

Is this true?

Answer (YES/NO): YES